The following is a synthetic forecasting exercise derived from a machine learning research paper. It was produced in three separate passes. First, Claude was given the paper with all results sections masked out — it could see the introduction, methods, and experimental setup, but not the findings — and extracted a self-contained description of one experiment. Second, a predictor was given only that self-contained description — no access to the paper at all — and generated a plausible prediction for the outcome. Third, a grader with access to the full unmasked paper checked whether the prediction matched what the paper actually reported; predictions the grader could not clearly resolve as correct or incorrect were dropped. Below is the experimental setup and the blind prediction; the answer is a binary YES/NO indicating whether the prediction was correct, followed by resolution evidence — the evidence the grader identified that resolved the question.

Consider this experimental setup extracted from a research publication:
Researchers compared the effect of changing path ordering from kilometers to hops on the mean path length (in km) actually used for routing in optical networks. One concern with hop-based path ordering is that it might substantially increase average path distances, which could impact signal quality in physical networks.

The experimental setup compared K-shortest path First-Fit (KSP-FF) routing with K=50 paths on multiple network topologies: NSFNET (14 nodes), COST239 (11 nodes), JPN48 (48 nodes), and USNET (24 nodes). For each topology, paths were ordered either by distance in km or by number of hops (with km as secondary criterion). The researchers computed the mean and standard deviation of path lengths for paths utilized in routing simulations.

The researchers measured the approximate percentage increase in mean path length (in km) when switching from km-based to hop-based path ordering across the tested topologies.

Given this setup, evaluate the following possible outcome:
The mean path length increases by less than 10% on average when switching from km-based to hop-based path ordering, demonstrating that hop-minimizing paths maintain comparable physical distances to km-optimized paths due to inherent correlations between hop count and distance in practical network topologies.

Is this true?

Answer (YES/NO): NO